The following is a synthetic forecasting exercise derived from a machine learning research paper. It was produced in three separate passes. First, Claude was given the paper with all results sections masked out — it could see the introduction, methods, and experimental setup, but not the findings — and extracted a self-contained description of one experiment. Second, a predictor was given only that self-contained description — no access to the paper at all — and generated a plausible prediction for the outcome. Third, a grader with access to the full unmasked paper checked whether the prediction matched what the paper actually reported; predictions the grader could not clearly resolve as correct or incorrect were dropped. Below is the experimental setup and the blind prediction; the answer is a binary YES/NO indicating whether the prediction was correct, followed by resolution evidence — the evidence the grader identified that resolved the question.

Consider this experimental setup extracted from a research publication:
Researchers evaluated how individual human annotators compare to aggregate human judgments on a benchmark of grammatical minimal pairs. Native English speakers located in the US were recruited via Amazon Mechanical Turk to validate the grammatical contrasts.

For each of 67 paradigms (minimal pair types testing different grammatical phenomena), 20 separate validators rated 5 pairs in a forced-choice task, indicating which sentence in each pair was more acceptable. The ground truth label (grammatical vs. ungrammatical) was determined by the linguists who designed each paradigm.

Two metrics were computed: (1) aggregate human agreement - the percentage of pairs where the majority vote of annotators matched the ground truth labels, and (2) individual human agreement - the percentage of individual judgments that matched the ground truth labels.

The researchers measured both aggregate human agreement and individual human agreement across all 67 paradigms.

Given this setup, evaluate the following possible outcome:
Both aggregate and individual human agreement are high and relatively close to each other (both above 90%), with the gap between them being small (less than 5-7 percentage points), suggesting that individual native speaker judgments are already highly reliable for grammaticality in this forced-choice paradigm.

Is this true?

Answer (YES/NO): NO